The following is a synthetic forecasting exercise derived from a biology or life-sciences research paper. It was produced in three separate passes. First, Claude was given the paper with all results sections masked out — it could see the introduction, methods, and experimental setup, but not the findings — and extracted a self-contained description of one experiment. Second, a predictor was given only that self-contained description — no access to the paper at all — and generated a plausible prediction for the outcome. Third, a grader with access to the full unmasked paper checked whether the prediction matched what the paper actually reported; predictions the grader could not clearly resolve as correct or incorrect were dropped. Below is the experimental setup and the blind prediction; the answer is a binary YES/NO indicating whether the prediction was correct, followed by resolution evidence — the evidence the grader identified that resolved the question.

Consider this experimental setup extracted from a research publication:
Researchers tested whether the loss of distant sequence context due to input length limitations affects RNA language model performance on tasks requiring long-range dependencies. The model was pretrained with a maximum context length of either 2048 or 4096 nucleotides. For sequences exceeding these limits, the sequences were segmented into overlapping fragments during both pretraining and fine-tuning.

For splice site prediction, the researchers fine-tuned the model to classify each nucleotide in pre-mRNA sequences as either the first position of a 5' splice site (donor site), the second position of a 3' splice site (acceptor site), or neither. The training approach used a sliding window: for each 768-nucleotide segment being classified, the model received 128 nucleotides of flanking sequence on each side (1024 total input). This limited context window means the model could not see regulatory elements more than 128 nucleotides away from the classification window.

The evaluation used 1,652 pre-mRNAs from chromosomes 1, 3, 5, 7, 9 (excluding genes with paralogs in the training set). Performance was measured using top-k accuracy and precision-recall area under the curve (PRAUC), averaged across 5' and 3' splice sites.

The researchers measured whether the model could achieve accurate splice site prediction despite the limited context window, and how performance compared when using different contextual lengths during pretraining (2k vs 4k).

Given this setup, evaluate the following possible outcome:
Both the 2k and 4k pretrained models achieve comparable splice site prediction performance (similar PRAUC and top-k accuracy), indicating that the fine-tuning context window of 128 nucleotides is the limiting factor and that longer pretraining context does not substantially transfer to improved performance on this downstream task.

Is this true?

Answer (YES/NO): NO